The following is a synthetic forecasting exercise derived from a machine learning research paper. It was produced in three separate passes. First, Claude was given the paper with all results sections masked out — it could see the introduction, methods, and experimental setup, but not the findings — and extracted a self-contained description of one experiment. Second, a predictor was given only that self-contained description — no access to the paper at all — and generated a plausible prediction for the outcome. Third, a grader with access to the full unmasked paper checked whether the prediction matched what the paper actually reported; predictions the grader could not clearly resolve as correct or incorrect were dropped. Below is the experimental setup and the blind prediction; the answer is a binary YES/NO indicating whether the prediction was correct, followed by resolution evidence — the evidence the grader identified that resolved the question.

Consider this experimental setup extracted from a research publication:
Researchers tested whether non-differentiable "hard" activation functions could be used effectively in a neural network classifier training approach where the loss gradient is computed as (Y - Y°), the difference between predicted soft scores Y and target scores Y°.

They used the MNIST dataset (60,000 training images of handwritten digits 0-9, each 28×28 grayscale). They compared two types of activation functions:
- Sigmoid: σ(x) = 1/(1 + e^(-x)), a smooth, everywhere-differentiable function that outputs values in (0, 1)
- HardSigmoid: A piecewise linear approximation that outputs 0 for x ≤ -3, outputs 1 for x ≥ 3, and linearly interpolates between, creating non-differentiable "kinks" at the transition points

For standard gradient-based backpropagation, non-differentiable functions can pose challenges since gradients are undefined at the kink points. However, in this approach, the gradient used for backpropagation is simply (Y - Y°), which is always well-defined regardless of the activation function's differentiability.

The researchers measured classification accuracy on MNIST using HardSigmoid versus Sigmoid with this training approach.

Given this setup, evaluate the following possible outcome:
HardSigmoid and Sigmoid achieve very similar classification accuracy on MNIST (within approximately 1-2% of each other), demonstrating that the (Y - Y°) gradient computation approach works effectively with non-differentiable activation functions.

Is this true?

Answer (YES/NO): YES